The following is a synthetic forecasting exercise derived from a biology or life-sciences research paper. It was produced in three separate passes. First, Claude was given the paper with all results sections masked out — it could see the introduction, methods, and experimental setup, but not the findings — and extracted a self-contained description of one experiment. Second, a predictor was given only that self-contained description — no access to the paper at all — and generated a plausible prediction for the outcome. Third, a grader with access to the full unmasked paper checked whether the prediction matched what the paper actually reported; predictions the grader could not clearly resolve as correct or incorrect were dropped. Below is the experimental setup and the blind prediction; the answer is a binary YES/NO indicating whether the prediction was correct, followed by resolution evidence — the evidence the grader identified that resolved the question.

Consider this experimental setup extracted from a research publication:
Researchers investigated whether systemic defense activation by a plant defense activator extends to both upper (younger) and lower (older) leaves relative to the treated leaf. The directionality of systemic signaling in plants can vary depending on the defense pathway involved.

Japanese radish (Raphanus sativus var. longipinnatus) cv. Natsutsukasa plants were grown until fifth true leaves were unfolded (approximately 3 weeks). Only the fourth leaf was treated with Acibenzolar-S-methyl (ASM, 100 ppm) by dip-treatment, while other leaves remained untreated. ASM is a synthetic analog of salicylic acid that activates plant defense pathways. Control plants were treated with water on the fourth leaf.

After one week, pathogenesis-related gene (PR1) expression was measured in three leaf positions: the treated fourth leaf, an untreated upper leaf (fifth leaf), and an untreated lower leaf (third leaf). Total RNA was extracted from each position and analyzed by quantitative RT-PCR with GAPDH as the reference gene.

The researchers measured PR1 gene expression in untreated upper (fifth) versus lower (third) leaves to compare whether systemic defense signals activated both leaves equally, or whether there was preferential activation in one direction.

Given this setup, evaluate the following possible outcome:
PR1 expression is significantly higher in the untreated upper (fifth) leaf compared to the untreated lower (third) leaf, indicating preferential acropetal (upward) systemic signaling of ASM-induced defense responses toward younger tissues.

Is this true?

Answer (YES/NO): NO